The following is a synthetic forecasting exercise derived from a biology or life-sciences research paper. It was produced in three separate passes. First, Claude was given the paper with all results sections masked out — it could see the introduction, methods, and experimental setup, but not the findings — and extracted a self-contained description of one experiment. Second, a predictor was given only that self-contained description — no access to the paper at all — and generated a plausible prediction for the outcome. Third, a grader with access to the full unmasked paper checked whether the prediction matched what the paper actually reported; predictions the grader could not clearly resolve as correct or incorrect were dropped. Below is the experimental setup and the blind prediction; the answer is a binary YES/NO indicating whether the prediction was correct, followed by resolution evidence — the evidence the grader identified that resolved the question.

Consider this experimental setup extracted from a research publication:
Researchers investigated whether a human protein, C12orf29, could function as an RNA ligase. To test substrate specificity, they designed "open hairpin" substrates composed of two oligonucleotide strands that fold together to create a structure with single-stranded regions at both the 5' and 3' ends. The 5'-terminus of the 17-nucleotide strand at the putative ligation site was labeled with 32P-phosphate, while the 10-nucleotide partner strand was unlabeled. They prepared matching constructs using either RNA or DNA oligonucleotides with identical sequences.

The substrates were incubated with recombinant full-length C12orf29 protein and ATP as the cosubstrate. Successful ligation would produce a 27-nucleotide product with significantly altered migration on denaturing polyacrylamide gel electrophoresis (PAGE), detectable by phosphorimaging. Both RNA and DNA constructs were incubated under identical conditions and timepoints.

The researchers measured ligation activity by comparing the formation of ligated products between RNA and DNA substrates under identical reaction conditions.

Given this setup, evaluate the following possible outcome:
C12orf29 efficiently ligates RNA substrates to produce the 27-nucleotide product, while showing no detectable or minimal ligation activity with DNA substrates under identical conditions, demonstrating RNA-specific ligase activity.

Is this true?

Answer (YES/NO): YES